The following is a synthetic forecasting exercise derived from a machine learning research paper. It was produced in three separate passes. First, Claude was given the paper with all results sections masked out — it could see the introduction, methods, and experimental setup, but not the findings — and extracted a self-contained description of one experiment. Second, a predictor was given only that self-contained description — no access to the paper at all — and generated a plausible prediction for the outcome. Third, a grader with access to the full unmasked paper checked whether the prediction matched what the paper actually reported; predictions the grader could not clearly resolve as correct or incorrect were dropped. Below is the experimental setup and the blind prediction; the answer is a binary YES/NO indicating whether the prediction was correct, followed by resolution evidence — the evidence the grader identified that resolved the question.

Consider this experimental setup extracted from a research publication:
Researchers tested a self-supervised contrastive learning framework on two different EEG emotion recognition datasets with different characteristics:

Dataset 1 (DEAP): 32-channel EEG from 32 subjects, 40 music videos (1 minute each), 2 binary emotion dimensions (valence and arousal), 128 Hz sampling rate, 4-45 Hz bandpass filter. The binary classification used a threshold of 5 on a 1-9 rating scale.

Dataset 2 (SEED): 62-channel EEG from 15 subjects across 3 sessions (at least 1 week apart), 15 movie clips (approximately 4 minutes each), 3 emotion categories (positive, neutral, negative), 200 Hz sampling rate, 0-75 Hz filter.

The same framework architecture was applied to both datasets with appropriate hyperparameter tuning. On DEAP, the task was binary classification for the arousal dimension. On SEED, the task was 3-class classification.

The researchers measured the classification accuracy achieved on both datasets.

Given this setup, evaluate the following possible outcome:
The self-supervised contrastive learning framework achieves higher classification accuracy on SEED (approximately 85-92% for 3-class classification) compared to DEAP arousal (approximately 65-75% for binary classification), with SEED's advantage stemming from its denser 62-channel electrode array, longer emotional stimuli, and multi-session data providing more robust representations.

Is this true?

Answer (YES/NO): NO